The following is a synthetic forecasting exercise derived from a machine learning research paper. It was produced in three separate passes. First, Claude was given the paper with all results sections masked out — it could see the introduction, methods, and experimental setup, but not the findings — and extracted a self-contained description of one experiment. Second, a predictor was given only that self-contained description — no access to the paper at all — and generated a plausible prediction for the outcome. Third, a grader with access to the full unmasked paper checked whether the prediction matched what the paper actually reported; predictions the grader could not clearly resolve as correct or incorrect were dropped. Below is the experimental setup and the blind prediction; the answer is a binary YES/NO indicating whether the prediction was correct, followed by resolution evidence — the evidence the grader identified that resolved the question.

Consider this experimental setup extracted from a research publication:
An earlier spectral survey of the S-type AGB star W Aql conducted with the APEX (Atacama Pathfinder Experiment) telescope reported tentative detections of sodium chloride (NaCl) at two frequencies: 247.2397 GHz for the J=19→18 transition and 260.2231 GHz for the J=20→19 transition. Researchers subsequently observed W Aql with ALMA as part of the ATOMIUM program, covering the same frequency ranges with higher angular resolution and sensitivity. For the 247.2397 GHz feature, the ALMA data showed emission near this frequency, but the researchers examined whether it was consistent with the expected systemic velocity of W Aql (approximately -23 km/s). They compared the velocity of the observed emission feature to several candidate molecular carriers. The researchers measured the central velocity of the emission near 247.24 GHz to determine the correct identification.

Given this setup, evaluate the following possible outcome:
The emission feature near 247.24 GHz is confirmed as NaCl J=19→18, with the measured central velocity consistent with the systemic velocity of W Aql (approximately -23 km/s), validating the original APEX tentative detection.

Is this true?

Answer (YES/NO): NO